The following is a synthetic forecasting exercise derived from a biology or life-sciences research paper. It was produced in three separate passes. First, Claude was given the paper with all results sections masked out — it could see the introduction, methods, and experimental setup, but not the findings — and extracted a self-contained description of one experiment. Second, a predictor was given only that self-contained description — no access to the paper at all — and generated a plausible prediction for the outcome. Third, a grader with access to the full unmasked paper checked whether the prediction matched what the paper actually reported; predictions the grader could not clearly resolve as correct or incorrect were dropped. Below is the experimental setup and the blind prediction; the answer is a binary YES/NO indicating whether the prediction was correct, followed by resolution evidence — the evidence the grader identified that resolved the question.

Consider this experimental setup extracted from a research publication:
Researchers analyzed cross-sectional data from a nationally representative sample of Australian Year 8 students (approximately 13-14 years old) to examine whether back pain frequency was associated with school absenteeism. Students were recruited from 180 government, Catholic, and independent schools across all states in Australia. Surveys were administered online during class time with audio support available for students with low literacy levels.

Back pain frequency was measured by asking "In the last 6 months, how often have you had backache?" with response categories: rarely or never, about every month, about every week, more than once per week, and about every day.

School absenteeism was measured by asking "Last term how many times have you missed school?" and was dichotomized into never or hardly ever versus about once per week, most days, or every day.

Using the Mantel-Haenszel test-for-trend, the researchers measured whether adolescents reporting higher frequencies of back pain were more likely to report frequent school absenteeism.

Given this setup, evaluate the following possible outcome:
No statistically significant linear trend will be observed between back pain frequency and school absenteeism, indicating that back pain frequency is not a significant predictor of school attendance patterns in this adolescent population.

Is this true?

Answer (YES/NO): NO